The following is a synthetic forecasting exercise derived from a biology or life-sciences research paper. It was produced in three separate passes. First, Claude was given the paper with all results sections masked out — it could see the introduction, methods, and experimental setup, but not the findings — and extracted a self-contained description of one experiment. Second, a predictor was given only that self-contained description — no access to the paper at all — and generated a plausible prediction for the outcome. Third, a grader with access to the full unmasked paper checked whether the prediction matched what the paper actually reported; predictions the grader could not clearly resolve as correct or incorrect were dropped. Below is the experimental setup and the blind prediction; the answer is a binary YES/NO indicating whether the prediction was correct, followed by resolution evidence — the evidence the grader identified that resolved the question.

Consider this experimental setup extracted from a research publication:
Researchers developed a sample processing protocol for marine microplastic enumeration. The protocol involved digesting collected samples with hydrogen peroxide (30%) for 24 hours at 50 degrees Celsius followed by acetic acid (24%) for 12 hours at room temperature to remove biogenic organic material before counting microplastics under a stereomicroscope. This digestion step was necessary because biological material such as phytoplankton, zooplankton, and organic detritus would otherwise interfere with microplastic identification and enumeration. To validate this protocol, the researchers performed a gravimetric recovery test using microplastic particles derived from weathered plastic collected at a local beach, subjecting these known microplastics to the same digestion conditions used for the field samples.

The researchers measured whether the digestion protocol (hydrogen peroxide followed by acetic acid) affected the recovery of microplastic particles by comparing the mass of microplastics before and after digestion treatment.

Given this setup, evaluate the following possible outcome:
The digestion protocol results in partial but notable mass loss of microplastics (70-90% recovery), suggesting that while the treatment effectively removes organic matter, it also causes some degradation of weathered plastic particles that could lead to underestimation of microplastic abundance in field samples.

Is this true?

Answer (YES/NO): NO